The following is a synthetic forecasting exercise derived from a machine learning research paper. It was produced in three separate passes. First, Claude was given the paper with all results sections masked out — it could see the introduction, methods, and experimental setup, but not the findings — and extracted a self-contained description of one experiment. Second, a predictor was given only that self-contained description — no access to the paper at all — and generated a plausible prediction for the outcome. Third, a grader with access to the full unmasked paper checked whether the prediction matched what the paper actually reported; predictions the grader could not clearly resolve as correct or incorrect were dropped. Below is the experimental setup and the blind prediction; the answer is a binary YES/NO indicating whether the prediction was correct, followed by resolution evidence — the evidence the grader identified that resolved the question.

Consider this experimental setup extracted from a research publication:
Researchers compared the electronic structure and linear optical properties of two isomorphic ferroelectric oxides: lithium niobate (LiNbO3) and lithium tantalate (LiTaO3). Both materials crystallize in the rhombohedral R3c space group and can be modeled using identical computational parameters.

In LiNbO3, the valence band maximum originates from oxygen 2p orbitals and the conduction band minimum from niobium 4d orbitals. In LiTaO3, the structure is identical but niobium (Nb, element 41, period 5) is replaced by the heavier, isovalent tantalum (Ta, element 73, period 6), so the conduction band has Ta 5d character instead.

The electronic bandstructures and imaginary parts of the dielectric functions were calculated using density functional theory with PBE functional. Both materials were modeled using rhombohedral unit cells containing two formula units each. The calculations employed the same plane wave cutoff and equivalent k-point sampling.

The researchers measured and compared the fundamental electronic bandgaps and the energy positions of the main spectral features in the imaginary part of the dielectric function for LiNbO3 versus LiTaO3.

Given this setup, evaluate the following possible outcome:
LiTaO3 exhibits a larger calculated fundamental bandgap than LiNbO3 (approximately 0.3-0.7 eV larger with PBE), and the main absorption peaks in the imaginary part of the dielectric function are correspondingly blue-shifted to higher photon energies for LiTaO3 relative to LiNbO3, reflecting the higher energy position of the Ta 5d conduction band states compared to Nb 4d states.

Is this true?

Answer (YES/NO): NO